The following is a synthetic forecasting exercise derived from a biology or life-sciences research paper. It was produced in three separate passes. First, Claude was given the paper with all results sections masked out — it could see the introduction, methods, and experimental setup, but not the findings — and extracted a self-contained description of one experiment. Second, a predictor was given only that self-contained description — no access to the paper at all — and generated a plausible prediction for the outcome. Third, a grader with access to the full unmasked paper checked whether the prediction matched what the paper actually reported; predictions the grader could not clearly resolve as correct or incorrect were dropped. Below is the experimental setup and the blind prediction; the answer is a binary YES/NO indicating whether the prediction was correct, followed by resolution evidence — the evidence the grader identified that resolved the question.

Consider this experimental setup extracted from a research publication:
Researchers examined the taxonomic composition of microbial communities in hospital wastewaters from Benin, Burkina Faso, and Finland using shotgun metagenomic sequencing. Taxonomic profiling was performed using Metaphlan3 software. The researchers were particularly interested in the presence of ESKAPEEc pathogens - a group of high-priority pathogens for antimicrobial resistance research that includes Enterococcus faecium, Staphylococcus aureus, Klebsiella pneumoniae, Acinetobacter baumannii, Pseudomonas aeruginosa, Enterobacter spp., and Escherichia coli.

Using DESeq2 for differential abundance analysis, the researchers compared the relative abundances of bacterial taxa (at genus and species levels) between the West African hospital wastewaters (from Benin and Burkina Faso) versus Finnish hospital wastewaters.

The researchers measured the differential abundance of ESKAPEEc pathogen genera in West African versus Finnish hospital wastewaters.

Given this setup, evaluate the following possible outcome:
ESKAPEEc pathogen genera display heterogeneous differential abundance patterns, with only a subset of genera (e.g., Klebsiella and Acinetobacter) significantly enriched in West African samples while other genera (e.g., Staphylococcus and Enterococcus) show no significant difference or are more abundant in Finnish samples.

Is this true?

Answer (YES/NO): NO